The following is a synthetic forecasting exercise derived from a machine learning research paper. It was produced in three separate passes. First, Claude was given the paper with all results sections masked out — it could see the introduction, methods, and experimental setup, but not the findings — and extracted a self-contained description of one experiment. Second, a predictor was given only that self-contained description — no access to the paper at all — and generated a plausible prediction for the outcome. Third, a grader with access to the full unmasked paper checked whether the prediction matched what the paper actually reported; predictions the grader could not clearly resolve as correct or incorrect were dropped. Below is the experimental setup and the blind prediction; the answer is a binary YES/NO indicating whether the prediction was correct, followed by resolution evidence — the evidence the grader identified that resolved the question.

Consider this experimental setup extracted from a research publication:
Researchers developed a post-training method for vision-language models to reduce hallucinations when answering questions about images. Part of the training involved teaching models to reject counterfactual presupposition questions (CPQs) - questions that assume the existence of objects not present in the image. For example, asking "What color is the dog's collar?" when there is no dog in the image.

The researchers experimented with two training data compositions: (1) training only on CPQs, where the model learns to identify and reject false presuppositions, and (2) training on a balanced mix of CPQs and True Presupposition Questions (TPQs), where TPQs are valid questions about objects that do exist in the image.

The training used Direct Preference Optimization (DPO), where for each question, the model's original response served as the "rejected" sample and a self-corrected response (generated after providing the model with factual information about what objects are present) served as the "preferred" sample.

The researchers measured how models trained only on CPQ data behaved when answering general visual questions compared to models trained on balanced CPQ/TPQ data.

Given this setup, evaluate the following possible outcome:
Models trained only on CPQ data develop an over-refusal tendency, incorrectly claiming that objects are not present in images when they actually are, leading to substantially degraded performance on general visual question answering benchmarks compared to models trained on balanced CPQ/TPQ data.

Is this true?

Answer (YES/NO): YES